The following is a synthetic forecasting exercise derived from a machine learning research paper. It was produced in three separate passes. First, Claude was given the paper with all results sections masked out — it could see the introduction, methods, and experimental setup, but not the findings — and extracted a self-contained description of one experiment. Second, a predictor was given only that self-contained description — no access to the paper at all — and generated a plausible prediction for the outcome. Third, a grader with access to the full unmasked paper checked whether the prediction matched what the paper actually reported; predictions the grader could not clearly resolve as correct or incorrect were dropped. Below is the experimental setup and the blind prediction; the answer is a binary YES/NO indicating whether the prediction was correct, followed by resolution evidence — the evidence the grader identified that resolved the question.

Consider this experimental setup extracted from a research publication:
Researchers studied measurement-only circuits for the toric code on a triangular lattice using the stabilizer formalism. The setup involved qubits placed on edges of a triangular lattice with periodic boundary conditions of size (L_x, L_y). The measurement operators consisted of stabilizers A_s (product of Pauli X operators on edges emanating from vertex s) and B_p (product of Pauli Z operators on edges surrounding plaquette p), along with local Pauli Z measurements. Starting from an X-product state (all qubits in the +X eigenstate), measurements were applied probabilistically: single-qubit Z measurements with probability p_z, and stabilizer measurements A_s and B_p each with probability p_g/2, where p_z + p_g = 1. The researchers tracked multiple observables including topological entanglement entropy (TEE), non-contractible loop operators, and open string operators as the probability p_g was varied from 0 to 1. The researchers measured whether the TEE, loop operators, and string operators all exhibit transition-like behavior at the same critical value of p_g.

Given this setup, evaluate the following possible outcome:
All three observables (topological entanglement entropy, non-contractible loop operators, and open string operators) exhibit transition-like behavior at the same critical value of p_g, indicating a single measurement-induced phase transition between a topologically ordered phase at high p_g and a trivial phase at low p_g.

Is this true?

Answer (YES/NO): NO